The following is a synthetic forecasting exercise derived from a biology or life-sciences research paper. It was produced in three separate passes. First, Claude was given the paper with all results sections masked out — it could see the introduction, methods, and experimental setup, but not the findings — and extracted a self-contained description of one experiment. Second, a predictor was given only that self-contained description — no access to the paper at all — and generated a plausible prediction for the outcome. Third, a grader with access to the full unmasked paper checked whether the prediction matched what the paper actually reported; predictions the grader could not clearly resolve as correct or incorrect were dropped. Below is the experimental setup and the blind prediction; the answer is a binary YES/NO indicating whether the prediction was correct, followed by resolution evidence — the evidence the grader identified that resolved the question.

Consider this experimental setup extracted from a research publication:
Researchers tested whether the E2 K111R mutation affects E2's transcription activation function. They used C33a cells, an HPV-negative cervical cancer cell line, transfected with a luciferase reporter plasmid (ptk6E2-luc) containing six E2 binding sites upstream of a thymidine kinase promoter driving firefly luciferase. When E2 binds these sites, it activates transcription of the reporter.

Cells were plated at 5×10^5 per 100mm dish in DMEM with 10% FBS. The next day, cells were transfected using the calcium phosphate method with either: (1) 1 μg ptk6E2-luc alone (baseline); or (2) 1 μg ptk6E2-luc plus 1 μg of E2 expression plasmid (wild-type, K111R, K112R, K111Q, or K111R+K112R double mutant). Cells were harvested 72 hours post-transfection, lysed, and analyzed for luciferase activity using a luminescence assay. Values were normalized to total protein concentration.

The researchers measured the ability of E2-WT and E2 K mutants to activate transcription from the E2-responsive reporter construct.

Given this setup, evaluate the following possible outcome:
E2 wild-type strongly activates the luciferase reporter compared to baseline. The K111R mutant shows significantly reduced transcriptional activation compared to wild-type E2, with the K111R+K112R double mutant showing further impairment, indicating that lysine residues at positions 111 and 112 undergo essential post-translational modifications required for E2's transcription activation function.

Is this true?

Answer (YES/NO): NO